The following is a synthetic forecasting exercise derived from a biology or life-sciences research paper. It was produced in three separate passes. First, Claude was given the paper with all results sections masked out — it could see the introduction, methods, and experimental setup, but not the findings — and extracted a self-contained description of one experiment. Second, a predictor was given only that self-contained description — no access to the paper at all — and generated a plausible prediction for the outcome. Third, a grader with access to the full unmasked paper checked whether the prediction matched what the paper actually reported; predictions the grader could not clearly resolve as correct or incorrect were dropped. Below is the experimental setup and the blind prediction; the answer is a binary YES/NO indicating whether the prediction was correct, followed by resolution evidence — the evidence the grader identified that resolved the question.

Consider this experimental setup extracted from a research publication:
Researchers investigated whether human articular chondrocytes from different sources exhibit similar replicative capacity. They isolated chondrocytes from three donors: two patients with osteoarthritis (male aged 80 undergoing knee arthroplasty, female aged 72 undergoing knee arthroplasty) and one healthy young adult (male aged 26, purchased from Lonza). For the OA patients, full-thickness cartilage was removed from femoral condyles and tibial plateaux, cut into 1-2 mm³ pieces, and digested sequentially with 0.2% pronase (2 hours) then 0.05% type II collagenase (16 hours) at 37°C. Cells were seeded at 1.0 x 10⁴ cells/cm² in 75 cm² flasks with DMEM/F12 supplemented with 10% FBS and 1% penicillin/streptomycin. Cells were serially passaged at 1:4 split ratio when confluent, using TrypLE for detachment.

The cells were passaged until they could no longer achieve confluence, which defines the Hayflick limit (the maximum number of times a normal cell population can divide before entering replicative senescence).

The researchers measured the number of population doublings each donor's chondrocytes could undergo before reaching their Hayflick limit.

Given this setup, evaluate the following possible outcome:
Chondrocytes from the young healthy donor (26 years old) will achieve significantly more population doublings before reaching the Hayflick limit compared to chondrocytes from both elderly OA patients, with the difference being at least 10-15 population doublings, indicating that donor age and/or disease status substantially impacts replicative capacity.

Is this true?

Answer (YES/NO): NO